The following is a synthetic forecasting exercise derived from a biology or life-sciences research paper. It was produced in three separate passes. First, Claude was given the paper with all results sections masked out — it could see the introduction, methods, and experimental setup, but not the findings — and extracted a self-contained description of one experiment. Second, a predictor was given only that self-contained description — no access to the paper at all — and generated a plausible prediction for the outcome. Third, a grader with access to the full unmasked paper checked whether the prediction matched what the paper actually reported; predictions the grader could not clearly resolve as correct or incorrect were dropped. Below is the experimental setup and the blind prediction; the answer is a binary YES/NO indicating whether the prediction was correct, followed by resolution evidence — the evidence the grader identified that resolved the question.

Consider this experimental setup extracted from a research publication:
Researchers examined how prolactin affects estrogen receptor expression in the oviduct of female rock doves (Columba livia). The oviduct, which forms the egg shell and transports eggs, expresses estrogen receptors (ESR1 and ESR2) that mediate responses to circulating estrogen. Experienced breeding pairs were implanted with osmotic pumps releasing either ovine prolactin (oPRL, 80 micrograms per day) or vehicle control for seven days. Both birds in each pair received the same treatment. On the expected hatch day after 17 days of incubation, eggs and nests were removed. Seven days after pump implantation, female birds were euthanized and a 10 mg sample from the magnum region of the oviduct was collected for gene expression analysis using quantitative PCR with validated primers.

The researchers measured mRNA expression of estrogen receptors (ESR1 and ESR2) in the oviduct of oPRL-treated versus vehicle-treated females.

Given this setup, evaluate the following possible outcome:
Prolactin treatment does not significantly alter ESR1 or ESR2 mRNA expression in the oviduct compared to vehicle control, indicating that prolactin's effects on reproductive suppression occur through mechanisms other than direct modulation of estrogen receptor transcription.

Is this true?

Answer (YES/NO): NO